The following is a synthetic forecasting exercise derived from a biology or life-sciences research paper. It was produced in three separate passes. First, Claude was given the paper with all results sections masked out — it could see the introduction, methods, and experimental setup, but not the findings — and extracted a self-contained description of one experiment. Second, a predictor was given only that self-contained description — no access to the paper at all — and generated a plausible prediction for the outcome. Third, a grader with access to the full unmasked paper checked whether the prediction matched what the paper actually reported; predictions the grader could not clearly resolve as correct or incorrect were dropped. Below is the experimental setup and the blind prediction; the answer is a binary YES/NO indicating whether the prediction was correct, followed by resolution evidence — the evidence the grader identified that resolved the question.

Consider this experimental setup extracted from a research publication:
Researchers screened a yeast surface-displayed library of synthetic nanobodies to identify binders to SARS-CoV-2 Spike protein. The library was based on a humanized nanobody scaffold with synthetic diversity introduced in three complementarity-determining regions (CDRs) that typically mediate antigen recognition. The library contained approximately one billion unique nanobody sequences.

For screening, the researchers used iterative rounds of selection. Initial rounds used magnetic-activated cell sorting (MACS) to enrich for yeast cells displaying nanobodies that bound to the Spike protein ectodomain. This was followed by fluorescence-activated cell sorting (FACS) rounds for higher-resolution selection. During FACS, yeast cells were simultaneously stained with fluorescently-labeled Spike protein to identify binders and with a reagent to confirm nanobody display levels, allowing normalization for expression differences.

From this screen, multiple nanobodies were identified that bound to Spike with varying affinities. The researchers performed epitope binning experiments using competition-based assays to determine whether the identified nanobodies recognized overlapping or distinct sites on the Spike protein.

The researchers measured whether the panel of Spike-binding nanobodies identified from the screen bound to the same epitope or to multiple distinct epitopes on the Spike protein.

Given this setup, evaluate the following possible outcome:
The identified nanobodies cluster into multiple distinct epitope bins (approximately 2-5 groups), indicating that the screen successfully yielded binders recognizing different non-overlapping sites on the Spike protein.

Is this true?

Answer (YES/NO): YES